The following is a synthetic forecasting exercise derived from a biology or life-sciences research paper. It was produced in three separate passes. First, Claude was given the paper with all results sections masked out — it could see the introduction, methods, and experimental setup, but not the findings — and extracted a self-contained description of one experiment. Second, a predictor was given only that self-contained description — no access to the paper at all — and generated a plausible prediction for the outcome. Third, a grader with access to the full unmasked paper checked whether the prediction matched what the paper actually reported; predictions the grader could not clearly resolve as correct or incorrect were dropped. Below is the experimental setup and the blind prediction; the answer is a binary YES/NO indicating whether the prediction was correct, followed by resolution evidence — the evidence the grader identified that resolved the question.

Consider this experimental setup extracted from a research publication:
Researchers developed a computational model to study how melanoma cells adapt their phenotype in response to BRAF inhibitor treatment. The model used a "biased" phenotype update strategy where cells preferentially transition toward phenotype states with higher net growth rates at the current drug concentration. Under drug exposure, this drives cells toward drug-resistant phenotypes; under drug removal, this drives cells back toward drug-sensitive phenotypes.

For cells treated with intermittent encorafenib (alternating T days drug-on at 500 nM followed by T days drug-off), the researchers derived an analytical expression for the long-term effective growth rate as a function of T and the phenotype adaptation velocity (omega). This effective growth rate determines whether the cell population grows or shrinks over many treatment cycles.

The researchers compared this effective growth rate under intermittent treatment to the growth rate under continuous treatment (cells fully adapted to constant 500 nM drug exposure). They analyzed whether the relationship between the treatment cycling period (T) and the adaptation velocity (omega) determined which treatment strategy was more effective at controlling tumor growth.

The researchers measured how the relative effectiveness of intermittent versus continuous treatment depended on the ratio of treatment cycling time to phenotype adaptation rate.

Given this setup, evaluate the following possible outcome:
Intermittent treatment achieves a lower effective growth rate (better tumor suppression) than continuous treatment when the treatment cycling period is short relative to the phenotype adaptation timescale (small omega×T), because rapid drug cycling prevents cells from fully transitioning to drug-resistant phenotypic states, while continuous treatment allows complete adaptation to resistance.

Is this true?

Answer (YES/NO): YES